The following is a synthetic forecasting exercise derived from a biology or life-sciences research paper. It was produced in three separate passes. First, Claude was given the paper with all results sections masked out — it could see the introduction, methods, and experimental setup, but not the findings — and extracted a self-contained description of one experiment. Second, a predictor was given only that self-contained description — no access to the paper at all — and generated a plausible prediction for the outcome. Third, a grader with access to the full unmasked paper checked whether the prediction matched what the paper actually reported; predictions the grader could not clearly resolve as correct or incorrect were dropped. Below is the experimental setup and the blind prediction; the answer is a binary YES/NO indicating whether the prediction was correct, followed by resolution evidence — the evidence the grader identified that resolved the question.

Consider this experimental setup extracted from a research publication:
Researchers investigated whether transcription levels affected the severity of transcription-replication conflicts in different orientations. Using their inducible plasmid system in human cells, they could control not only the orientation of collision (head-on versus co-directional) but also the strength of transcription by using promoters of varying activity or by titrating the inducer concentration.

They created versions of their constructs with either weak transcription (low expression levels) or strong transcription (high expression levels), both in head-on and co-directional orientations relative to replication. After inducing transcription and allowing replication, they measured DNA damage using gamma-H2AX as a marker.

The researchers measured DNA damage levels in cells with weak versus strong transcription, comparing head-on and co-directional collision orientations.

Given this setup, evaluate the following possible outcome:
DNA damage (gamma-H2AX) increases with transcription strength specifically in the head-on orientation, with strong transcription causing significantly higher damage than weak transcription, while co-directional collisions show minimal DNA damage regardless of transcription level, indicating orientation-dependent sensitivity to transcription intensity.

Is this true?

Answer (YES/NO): YES